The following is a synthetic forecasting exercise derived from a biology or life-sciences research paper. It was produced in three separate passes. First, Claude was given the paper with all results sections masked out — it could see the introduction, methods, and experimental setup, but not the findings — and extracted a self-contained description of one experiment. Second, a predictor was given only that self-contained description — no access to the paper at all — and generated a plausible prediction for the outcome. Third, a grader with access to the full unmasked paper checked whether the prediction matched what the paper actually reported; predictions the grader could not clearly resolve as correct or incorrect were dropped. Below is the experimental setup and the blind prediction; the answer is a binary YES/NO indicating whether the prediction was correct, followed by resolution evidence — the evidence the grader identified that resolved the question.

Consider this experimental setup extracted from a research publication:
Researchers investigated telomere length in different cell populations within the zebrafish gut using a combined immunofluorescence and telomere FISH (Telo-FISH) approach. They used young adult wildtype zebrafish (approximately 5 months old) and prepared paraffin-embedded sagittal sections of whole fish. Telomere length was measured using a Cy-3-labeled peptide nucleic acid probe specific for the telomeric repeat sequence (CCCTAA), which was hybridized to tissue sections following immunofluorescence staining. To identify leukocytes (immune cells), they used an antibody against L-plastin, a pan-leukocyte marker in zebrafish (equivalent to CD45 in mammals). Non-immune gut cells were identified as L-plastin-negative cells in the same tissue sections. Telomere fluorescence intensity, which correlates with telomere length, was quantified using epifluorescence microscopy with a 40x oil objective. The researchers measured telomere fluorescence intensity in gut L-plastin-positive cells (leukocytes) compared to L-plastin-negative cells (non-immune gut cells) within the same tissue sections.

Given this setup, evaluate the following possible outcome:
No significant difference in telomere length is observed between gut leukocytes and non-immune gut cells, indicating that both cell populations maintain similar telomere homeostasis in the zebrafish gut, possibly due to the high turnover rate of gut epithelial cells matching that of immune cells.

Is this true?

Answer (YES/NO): NO